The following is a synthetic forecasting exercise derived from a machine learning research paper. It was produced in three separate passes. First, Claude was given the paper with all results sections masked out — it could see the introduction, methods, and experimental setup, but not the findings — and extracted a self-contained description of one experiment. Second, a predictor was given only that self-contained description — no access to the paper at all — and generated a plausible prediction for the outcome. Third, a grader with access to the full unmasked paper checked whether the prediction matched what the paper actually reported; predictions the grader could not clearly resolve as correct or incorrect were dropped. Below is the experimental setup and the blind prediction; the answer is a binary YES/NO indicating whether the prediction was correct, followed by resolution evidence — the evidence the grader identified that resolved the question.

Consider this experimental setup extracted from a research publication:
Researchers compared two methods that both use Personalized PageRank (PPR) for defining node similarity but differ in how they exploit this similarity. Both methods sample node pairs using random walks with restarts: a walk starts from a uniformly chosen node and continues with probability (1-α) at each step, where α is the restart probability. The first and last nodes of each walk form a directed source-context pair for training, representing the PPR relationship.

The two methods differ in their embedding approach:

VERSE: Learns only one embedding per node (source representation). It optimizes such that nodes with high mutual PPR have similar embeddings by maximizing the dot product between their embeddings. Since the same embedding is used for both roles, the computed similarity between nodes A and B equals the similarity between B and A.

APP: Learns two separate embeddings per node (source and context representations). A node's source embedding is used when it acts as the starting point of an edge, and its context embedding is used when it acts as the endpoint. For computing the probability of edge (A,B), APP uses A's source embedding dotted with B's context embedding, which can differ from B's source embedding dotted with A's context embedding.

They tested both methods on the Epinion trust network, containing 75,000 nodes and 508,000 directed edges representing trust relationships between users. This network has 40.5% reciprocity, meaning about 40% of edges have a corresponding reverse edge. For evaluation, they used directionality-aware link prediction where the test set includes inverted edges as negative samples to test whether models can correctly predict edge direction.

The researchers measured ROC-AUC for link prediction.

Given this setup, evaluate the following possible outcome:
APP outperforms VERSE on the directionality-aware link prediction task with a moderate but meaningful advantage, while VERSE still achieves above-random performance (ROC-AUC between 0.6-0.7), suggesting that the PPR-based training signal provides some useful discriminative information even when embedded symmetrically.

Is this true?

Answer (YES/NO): NO